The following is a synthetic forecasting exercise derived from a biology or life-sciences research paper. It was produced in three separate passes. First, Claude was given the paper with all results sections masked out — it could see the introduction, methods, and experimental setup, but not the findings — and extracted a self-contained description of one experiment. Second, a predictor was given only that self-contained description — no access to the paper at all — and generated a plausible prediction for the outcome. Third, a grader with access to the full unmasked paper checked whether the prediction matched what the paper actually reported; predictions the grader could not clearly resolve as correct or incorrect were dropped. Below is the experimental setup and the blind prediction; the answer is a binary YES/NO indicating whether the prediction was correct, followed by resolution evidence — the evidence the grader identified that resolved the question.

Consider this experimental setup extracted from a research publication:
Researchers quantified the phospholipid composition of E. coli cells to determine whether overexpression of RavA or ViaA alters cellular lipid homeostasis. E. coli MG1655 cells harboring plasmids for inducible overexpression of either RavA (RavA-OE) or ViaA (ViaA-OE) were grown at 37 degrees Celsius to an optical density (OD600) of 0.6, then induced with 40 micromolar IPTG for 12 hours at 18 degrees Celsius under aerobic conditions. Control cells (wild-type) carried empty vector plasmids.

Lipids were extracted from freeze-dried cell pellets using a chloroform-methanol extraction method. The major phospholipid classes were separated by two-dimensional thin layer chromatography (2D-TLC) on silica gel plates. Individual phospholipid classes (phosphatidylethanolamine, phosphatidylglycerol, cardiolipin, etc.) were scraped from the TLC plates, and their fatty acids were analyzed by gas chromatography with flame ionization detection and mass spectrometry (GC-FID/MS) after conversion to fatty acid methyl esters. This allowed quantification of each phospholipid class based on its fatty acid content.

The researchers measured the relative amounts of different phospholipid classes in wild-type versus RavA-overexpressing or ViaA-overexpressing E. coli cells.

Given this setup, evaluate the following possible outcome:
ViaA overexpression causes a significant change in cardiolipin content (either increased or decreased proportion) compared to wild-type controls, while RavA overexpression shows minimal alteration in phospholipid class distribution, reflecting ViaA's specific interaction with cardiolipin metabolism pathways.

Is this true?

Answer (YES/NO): NO